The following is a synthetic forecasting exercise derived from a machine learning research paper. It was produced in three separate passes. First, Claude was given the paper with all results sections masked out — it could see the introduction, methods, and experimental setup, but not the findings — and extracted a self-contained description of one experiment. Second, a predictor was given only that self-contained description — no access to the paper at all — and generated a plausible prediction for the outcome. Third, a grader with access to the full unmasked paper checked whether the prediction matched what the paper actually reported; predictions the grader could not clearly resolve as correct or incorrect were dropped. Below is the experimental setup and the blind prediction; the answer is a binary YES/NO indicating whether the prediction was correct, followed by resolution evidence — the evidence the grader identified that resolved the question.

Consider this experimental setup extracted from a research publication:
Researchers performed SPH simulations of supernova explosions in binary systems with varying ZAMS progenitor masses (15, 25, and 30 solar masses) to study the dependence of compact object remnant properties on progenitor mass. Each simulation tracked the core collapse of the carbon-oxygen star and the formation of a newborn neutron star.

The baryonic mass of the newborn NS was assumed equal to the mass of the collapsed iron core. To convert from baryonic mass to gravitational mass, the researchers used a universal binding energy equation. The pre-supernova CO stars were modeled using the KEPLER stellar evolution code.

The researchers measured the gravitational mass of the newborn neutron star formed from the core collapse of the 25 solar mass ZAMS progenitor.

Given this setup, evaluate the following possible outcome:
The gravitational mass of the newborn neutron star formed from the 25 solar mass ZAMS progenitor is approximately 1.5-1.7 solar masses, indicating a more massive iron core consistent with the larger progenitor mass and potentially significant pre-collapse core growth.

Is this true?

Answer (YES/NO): YES